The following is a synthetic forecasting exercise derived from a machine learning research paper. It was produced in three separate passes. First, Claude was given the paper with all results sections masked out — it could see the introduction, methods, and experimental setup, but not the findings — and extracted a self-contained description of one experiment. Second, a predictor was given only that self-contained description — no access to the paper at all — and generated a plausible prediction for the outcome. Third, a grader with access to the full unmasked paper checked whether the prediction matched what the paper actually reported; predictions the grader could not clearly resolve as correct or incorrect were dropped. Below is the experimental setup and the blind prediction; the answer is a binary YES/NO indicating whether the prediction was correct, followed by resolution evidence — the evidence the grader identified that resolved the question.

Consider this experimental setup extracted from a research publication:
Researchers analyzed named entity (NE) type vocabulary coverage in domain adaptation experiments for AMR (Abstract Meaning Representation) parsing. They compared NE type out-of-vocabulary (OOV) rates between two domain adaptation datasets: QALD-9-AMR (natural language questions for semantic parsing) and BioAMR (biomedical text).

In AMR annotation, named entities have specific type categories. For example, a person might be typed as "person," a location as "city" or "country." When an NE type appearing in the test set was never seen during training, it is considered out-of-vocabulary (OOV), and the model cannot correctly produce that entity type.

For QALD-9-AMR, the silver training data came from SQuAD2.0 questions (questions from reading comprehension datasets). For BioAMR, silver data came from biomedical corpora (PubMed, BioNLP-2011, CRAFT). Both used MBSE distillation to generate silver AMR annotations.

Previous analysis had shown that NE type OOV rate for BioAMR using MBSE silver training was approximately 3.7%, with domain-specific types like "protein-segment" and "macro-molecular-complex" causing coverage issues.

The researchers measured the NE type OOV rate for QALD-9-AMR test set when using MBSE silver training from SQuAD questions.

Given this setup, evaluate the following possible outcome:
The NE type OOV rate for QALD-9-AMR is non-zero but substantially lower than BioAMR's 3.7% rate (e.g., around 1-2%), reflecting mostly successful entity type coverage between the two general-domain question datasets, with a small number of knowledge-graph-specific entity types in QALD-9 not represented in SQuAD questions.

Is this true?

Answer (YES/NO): NO